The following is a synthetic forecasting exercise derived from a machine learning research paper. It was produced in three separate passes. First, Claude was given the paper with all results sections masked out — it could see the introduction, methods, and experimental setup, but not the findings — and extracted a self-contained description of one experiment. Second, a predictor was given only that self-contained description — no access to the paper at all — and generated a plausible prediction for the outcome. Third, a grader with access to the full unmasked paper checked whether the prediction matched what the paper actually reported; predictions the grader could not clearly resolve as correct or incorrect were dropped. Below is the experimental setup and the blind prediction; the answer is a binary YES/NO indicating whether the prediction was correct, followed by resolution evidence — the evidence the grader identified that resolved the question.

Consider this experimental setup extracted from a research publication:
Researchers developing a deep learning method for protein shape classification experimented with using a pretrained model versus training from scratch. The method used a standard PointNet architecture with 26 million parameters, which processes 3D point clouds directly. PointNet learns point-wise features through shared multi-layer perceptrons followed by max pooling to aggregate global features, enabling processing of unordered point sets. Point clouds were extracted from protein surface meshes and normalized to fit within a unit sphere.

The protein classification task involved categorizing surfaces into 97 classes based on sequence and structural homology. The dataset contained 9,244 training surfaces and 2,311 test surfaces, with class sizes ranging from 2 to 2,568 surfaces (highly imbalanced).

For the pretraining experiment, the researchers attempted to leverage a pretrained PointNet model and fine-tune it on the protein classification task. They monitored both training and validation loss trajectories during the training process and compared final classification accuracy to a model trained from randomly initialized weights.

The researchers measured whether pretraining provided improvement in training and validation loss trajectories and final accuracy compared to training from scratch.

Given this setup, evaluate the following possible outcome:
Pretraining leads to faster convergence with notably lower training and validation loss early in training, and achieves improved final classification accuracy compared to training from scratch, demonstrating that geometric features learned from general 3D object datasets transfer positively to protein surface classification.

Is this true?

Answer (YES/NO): NO